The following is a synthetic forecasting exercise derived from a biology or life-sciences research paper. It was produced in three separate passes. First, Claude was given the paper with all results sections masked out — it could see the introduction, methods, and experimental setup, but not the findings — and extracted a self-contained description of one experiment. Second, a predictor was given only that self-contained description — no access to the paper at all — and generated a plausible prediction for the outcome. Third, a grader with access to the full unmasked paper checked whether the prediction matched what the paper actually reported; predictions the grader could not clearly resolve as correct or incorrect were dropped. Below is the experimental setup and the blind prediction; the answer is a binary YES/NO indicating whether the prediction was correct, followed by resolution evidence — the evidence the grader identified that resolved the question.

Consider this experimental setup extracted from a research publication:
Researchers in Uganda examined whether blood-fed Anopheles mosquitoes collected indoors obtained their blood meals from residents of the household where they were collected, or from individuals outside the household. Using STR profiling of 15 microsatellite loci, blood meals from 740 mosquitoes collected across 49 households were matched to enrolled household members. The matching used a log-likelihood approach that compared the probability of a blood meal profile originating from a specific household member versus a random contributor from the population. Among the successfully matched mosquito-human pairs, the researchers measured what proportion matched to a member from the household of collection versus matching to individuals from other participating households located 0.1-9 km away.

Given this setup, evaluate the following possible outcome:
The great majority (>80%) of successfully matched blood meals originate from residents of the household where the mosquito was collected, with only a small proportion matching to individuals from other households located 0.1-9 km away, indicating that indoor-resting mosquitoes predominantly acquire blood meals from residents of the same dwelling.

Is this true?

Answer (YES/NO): YES